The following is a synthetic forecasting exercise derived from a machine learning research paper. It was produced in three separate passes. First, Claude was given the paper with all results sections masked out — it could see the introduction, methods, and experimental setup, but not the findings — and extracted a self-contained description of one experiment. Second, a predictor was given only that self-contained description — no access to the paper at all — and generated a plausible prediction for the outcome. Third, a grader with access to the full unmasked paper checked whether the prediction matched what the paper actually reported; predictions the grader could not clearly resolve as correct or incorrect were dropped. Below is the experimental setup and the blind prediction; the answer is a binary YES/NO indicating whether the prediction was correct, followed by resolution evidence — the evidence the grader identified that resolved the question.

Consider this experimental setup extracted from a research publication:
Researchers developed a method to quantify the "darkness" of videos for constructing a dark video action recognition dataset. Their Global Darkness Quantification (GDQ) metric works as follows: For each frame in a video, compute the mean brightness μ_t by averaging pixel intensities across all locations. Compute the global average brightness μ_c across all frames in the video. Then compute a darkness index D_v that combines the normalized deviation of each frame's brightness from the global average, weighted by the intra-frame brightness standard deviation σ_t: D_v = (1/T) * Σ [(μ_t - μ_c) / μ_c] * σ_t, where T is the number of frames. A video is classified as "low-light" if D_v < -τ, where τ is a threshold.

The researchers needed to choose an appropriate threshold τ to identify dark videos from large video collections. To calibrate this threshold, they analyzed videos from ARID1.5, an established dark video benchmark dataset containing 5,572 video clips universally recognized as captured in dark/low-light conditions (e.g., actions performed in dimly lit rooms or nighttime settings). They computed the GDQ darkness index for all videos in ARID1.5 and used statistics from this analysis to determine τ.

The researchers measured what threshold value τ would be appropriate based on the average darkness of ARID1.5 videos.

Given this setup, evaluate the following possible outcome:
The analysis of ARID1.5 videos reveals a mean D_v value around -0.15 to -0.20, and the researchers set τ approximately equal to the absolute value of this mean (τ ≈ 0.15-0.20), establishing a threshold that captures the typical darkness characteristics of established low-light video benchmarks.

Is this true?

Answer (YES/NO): NO